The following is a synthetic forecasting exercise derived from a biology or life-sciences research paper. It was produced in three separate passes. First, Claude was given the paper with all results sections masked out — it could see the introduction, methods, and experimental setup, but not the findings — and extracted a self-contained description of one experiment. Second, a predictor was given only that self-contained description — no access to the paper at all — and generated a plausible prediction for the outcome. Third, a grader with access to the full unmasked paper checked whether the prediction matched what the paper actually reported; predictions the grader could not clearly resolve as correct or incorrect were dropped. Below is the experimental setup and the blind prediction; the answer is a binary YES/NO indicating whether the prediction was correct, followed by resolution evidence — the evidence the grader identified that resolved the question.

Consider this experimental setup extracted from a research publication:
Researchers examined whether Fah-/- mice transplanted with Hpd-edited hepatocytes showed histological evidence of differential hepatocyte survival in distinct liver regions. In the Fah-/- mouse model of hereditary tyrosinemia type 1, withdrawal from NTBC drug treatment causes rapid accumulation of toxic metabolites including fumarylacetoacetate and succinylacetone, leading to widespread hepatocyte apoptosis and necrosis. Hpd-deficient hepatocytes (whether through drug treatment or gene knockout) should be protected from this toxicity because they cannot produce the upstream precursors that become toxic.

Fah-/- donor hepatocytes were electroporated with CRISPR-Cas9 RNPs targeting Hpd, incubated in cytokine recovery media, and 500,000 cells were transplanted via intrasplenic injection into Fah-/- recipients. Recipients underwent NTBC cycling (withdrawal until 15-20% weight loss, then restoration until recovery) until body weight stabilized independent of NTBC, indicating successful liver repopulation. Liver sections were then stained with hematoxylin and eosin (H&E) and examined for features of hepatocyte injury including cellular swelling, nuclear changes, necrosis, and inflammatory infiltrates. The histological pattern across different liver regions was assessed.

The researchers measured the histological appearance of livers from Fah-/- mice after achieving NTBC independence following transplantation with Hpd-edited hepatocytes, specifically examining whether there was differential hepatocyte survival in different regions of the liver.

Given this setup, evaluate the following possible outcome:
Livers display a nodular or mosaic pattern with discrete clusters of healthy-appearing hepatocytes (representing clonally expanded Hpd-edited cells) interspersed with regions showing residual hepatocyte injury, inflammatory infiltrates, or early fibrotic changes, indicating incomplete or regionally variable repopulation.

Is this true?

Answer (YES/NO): NO